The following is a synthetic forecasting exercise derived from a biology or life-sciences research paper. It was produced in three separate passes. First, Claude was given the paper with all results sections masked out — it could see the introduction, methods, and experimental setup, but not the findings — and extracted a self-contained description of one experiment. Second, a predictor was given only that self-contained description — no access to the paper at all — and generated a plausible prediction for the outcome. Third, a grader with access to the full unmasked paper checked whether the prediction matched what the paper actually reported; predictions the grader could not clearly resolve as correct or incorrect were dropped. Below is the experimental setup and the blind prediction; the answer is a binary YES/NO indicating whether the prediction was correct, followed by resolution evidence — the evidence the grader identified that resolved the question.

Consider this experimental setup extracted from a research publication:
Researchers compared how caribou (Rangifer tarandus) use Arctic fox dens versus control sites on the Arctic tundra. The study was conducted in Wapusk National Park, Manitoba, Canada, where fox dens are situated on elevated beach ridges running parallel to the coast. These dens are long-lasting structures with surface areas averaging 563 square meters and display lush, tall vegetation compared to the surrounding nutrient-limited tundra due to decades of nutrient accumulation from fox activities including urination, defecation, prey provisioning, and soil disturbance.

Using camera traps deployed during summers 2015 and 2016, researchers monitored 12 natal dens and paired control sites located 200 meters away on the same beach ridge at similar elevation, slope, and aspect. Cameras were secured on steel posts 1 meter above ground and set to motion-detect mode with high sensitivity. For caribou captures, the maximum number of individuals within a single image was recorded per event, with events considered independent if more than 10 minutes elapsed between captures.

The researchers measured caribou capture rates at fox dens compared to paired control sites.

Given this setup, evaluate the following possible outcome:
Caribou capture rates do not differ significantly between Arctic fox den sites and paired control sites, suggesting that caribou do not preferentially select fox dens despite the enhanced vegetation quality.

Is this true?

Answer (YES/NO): NO